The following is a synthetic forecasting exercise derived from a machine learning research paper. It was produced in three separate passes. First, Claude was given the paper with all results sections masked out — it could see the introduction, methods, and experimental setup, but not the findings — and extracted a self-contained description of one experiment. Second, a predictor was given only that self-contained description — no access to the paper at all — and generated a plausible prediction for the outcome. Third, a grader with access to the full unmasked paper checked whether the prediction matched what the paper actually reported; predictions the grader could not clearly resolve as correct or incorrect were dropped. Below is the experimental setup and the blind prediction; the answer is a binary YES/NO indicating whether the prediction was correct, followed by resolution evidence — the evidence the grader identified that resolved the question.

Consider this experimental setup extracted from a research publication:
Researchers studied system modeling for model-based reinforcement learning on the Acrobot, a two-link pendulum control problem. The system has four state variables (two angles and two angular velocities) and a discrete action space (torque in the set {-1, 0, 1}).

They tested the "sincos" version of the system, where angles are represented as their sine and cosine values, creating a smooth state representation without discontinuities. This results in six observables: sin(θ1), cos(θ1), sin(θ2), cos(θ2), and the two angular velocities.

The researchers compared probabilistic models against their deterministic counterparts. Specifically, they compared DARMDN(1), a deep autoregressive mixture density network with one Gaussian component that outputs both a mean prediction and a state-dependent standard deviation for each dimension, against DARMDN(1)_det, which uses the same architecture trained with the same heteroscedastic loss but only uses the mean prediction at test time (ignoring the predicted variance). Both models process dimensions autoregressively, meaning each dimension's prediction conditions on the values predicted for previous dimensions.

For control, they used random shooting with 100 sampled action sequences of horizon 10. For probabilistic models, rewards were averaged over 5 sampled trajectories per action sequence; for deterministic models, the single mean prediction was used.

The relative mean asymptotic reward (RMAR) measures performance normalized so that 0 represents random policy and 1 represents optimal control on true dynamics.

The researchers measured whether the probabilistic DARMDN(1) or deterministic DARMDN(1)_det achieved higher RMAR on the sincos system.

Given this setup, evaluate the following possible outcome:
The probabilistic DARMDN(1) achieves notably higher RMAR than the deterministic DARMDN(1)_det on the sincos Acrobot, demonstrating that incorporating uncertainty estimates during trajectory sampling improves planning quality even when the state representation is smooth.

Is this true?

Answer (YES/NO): NO